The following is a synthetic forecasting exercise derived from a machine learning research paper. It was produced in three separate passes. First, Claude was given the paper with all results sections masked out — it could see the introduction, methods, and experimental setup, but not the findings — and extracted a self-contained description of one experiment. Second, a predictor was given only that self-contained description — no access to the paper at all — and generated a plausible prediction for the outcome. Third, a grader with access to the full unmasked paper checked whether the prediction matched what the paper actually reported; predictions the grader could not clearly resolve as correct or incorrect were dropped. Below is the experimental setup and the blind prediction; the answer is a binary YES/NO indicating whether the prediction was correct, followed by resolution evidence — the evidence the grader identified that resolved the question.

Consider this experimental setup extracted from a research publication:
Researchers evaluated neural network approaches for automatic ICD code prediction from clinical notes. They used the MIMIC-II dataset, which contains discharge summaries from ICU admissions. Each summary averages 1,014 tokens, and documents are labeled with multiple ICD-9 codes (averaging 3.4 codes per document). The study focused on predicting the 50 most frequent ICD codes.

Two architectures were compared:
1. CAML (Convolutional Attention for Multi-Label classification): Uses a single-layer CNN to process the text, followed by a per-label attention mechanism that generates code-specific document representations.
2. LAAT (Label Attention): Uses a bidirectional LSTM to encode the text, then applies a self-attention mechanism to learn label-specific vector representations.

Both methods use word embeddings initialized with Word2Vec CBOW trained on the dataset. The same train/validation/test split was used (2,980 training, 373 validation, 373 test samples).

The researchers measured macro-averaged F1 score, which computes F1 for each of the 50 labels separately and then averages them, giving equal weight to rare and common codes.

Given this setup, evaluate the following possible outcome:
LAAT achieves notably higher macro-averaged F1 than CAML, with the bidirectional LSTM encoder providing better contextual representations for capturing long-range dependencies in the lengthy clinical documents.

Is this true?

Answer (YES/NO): NO